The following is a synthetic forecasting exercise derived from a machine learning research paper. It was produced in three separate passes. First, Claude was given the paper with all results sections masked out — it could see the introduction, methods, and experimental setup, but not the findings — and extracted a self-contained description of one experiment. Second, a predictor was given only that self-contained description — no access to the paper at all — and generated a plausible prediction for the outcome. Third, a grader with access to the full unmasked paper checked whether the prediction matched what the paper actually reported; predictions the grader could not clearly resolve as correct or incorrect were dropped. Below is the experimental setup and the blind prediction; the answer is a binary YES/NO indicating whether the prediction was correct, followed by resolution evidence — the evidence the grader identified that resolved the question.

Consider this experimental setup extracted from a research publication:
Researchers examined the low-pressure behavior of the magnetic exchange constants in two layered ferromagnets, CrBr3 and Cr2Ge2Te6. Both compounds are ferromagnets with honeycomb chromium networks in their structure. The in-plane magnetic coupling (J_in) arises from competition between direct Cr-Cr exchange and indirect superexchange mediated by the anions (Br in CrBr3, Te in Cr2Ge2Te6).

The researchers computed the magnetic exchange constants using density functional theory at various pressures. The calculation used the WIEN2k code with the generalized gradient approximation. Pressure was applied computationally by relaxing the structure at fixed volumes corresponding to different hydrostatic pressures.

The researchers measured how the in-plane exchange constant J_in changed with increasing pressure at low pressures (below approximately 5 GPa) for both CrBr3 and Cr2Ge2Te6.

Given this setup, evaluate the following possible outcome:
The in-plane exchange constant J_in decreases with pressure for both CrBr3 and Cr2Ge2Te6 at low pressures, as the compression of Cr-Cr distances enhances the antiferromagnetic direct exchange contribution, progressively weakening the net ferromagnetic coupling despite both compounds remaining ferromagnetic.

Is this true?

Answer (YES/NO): YES